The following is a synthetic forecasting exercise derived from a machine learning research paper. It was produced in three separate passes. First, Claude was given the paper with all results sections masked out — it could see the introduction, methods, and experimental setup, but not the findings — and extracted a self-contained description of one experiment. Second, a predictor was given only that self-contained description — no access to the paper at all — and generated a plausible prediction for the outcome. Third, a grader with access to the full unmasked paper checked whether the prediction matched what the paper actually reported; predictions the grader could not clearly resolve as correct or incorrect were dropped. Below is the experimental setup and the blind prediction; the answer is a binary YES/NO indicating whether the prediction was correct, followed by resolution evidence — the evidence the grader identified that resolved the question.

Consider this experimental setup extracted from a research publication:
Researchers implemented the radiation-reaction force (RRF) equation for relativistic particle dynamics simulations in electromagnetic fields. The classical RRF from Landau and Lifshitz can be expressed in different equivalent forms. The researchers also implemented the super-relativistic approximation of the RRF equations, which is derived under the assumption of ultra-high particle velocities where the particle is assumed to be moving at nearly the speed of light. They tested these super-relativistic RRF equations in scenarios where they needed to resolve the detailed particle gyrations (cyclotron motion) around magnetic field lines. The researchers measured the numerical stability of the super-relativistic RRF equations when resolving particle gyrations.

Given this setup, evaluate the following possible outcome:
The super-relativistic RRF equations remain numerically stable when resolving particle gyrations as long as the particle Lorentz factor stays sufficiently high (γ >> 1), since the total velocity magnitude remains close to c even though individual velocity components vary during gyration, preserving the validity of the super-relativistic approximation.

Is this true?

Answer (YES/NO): NO